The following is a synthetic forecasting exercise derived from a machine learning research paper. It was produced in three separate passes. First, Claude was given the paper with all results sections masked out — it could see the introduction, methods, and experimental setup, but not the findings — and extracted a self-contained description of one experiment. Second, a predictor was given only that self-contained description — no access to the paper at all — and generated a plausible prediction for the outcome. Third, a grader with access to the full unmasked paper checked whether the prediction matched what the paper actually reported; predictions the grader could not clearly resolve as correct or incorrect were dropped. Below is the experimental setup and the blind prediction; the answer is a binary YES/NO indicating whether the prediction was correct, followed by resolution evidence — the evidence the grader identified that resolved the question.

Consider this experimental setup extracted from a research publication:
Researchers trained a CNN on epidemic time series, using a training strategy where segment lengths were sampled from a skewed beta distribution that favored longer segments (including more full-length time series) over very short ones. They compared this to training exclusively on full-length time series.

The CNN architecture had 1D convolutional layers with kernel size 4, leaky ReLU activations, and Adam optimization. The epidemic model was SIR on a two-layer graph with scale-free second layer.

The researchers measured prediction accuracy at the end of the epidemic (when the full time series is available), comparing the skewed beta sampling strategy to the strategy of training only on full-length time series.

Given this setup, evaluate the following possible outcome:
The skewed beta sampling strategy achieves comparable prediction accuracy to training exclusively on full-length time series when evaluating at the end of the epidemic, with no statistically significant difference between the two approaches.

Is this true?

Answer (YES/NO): NO